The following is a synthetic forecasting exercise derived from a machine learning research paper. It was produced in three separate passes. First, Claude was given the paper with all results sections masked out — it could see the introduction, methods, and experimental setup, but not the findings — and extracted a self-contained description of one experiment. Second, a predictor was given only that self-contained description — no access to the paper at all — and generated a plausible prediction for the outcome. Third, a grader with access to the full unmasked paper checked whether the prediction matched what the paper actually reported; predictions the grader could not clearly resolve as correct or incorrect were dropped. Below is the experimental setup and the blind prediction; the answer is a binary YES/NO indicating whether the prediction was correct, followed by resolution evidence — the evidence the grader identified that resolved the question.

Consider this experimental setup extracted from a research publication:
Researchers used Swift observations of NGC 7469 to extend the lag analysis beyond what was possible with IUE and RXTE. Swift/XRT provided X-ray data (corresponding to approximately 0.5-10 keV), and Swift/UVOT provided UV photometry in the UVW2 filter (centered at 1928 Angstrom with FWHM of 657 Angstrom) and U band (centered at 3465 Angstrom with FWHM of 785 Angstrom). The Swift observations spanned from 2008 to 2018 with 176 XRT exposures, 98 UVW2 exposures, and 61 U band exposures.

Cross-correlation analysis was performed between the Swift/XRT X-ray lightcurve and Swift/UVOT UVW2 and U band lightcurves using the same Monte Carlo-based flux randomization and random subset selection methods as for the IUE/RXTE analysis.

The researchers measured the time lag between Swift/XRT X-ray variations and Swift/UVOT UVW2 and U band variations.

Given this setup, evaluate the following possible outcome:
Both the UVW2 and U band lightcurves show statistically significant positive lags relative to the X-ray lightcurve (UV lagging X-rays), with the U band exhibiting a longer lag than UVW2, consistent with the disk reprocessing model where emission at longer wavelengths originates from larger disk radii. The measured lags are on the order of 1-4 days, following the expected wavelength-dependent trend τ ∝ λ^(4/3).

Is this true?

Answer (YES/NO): NO